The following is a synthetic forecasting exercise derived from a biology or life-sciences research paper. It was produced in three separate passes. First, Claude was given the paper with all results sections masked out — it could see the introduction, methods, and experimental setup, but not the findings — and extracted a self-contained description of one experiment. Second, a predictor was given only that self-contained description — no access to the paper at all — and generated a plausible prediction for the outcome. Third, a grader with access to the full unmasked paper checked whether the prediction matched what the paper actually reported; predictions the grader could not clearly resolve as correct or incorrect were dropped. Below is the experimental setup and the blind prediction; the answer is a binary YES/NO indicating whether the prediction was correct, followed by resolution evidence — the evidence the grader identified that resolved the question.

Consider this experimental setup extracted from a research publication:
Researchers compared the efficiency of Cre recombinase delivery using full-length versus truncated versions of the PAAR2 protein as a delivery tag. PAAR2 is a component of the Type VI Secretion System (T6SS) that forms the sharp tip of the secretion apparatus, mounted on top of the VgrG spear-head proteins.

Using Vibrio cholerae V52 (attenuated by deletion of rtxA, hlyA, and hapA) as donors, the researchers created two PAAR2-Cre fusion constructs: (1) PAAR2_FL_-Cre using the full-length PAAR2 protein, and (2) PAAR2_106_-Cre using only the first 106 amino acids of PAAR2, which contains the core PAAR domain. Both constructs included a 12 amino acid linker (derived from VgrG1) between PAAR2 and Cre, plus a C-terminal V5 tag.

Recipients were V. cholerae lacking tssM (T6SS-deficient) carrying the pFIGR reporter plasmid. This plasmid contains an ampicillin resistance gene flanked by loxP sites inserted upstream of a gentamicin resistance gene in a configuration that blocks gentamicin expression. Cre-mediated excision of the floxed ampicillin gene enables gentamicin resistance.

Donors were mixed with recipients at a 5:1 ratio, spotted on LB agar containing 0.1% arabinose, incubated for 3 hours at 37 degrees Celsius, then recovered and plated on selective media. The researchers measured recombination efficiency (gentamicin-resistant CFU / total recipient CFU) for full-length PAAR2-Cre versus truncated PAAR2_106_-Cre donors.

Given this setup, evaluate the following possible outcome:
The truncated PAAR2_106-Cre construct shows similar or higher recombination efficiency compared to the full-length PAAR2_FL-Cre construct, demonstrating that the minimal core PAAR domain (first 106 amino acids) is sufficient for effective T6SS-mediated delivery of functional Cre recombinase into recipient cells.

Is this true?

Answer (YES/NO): YES